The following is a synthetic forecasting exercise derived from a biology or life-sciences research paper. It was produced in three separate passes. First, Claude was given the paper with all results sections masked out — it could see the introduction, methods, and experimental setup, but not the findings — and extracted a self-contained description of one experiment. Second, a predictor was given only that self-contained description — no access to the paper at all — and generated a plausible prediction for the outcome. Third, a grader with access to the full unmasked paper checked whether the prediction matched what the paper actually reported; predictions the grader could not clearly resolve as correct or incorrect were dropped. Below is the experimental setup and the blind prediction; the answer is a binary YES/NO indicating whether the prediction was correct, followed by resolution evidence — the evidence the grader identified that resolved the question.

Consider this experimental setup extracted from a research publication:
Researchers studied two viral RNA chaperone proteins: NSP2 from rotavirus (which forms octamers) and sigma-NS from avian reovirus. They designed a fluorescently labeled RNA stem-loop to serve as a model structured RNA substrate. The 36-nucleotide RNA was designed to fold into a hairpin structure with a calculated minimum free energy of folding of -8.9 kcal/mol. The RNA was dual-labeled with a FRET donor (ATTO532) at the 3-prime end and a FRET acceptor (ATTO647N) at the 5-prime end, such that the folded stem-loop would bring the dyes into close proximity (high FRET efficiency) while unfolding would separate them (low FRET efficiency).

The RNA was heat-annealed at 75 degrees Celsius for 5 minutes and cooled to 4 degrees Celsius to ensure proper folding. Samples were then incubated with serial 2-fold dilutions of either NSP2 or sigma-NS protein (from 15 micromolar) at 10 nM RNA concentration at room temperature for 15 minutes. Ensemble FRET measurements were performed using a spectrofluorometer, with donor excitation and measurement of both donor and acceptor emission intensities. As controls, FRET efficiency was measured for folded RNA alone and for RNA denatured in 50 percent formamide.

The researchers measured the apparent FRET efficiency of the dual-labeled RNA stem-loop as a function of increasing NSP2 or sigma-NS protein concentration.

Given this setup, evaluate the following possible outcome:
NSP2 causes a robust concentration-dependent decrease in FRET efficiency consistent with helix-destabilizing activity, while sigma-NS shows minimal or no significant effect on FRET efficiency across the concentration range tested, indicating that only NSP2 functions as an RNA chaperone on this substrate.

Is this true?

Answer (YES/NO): NO